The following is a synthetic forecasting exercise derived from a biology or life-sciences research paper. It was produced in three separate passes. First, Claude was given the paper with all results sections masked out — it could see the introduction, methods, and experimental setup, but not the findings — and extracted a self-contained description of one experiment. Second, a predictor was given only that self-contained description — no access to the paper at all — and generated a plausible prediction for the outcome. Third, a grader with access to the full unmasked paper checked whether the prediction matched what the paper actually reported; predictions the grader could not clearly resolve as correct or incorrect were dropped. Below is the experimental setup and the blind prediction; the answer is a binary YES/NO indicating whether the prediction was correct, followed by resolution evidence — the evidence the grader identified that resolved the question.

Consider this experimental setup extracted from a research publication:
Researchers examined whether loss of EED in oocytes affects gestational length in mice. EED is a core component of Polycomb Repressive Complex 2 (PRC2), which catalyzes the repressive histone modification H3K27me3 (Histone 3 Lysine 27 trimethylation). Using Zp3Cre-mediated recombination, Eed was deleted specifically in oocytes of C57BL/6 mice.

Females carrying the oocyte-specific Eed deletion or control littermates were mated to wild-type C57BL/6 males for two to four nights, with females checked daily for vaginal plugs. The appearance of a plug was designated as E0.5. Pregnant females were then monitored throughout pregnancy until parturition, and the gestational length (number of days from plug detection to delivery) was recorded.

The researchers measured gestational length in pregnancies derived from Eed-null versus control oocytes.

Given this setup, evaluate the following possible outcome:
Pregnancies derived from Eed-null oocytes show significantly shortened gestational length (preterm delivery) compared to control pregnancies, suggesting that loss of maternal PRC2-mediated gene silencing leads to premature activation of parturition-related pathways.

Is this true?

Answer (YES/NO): NO